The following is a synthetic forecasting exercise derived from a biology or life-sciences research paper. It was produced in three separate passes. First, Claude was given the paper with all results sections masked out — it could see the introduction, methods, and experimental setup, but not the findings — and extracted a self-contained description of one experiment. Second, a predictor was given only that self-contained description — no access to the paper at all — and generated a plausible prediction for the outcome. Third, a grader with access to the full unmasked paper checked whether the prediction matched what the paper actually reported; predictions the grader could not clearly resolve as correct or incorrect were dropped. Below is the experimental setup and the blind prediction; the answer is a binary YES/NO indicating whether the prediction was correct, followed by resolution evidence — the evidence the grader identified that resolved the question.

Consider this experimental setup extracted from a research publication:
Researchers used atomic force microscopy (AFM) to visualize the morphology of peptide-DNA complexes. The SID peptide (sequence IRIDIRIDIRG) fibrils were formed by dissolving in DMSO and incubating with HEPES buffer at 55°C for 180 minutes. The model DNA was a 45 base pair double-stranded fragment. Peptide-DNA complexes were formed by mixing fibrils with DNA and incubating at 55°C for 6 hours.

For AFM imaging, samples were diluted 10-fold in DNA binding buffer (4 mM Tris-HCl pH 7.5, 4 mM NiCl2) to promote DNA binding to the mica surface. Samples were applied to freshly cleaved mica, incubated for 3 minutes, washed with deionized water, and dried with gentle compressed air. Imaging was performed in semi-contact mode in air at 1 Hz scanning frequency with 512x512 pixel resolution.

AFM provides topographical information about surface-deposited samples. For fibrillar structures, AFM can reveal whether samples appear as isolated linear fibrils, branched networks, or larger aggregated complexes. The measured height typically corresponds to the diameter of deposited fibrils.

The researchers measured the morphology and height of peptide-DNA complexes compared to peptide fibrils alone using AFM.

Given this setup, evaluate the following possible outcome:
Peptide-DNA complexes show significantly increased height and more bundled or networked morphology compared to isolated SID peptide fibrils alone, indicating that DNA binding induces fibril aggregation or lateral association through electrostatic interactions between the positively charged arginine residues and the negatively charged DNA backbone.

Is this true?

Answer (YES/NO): NO